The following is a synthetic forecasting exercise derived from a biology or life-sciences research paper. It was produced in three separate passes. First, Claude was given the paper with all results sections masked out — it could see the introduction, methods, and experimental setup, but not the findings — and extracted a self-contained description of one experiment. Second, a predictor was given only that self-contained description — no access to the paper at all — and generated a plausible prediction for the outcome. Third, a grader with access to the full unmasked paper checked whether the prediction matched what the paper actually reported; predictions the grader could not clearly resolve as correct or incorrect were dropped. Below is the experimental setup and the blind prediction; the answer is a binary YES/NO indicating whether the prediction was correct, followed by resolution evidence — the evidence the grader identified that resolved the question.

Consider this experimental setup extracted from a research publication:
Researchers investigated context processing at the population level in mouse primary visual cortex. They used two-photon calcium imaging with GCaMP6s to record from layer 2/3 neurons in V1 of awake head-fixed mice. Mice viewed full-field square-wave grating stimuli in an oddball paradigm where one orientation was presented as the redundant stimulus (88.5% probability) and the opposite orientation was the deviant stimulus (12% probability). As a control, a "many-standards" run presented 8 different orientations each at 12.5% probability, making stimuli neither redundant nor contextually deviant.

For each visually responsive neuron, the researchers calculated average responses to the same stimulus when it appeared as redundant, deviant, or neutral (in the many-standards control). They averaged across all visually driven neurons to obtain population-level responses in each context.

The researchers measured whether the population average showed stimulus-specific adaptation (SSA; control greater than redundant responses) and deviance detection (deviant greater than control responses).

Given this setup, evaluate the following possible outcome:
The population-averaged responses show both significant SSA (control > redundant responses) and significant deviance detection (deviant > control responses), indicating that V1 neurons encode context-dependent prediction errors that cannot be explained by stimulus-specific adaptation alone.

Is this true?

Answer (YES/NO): YES